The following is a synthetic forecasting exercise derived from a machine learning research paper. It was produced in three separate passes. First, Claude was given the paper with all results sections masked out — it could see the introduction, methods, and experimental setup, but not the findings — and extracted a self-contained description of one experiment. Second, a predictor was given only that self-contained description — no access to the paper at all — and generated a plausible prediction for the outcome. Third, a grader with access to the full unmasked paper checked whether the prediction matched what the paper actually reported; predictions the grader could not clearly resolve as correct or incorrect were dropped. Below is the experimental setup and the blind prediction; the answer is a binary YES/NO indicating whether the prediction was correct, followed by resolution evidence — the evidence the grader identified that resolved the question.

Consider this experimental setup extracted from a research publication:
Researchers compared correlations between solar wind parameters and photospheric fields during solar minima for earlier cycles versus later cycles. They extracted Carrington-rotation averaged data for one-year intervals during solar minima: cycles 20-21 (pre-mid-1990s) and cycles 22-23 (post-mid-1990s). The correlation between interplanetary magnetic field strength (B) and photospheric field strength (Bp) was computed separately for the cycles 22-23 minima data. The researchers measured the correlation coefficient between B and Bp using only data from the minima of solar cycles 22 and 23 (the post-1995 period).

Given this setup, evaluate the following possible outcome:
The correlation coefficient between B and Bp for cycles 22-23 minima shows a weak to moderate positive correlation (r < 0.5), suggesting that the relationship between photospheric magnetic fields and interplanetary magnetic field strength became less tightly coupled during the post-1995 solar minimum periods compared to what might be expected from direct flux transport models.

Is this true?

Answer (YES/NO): NO